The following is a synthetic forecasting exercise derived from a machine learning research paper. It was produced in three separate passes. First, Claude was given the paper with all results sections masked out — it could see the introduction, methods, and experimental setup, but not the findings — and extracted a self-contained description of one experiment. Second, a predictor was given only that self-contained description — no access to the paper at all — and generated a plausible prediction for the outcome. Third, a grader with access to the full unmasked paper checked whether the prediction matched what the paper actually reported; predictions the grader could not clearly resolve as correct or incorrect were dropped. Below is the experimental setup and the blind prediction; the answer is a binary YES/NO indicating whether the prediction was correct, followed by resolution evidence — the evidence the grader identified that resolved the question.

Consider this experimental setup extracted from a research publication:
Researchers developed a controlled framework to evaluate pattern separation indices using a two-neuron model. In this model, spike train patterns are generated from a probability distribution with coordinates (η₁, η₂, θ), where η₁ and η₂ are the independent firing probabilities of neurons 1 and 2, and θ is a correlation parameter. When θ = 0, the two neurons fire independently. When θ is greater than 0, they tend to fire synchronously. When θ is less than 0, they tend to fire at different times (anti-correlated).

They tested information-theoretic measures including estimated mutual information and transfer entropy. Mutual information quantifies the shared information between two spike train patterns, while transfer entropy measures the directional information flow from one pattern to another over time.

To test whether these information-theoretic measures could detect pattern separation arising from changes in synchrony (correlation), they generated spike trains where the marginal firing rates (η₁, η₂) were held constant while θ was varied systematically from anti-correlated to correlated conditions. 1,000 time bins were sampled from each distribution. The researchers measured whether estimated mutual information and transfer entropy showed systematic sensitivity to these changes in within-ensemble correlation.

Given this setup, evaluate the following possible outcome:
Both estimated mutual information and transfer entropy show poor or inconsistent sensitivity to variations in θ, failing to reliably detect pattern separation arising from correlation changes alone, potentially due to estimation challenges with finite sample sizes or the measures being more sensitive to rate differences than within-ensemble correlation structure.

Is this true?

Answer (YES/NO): YES